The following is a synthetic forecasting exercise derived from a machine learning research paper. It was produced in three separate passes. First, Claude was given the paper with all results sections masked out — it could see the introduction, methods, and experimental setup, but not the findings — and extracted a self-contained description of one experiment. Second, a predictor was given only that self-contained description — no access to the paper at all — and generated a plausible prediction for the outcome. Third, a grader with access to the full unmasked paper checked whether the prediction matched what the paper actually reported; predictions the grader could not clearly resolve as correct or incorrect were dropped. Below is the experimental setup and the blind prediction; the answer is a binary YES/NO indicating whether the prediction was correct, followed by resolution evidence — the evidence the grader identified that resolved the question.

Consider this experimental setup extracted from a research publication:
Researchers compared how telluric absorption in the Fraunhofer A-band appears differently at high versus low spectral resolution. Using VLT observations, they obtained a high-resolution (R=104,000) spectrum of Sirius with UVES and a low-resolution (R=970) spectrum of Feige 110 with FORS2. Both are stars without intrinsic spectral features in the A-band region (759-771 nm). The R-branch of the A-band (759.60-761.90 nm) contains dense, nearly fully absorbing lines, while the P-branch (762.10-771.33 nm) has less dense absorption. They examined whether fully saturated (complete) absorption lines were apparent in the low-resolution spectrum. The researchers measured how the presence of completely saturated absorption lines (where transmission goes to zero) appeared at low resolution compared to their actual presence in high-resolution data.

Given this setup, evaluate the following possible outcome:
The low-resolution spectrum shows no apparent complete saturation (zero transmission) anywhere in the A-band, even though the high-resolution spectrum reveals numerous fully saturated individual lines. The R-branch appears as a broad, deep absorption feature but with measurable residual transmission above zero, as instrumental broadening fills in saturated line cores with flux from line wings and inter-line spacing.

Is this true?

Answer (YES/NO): YES